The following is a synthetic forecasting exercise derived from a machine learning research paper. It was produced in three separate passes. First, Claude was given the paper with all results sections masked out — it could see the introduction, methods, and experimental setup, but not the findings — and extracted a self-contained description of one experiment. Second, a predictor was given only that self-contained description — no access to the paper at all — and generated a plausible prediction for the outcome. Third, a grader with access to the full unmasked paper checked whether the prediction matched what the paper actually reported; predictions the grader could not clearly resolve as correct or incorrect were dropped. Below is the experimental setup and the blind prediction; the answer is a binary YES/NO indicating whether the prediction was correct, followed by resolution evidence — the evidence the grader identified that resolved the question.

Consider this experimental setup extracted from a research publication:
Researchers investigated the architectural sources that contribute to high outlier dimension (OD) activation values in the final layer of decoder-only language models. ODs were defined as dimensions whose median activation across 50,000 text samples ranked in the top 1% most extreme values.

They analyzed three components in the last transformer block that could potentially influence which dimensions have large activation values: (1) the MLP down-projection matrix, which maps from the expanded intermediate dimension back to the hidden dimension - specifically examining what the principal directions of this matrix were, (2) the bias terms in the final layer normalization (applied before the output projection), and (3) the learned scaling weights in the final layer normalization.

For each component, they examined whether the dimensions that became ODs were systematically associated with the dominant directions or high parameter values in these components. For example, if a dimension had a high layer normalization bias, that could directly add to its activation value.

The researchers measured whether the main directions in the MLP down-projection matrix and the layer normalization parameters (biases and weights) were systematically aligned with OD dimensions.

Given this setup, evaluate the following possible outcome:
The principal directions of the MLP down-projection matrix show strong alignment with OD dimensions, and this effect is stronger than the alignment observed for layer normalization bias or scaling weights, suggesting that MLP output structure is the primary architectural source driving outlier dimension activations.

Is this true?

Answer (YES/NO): NO